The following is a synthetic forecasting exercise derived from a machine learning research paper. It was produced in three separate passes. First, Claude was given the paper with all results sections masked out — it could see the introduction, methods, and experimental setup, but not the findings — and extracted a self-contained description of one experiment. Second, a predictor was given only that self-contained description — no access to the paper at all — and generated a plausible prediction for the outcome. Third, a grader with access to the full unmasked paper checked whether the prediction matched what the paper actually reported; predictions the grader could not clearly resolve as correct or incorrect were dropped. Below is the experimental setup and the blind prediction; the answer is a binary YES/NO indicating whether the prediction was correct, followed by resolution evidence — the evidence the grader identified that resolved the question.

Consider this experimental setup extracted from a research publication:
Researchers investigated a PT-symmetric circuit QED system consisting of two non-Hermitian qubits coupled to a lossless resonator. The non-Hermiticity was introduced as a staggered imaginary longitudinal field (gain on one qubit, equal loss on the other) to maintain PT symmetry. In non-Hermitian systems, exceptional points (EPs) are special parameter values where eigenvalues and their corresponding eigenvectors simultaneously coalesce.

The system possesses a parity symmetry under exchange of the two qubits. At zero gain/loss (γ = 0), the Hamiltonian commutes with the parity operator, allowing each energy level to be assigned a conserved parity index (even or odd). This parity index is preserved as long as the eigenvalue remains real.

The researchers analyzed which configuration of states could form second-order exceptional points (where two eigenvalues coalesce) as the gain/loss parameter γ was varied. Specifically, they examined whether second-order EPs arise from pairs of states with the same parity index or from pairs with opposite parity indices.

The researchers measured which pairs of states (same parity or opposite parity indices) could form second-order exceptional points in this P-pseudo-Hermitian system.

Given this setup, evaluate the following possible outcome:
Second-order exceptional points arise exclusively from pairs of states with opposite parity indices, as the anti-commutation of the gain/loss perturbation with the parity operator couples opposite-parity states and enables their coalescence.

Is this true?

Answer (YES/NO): YES